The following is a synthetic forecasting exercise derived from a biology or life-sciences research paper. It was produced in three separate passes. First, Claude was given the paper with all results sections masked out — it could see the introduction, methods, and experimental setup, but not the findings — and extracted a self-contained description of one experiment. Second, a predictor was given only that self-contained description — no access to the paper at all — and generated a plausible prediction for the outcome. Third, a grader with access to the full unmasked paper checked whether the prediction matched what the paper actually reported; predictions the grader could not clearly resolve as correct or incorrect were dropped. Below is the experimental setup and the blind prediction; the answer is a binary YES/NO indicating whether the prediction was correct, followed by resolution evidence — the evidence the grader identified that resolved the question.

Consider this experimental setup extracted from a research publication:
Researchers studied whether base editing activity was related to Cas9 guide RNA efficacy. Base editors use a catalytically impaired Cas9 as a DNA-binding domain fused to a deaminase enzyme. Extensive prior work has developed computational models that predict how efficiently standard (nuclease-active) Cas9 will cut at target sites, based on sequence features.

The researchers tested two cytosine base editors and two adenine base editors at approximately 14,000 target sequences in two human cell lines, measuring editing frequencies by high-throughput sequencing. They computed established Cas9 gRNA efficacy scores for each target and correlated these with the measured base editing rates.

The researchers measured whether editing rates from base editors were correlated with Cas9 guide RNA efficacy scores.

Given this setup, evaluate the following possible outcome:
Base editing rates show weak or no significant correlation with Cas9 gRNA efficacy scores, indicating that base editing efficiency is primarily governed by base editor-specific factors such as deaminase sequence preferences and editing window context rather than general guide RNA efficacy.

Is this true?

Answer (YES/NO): NO